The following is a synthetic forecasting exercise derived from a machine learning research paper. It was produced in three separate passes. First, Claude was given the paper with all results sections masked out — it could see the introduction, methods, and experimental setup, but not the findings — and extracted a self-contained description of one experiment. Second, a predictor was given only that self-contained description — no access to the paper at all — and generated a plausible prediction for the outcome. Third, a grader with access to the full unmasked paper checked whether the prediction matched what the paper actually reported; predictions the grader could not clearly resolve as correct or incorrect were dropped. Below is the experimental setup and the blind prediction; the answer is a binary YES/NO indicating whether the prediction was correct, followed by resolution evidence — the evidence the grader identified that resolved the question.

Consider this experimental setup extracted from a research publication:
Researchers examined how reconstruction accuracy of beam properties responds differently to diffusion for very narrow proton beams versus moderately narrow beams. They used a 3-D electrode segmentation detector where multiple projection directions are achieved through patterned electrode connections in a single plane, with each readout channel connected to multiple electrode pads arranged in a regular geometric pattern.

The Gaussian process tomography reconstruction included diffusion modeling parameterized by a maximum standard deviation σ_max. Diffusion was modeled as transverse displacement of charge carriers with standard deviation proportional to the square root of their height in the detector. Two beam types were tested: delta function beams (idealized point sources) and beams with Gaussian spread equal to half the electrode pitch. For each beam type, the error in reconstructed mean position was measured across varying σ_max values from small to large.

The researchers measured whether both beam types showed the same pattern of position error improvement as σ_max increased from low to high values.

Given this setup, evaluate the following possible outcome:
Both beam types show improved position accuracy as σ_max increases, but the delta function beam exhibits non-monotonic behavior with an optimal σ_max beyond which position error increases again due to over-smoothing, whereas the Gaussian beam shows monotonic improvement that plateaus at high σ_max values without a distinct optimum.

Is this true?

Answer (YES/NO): NO